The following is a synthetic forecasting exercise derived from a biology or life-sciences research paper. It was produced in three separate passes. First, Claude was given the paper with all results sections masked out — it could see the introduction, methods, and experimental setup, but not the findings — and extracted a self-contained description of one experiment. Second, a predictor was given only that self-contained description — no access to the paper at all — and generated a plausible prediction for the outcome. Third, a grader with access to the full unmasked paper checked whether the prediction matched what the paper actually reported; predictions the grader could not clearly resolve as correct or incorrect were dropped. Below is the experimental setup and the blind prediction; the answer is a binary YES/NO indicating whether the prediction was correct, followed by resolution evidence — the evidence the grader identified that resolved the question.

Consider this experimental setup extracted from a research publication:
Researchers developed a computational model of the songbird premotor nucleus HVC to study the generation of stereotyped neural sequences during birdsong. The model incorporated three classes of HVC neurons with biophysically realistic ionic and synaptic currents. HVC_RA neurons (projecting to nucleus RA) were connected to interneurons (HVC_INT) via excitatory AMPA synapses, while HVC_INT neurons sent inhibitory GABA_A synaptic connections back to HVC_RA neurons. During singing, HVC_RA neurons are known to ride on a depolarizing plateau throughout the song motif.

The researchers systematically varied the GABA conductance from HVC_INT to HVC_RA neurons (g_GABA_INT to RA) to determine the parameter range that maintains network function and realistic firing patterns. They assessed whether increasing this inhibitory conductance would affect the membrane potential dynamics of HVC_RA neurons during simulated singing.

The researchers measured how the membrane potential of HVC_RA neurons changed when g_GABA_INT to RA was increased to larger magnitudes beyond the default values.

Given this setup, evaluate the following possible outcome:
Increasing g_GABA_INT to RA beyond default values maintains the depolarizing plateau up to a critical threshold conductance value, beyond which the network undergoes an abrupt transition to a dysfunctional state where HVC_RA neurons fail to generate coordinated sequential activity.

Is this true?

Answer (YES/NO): NO